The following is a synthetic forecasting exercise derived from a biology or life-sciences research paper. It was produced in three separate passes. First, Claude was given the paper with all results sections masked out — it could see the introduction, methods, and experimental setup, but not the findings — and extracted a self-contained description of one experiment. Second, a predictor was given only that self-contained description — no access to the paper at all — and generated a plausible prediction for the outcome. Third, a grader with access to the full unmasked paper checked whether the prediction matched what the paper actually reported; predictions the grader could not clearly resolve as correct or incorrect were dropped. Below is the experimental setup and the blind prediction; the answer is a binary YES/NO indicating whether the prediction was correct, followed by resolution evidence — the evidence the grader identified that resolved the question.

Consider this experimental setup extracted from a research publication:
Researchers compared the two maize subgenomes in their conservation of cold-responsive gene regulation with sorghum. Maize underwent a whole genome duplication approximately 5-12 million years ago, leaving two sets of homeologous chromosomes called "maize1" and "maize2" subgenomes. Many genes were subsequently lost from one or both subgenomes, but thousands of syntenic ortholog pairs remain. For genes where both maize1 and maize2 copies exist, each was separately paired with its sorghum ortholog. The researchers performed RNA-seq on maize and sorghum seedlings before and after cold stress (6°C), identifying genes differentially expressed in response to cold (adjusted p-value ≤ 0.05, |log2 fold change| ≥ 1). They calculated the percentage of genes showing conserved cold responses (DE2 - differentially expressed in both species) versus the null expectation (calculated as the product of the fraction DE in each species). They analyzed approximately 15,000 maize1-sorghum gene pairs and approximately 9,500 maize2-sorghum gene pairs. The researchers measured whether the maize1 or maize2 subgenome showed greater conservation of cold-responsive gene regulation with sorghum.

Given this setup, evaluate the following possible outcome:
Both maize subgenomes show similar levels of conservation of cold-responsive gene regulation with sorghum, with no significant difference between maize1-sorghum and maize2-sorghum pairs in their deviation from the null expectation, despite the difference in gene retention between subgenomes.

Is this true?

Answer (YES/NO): YES